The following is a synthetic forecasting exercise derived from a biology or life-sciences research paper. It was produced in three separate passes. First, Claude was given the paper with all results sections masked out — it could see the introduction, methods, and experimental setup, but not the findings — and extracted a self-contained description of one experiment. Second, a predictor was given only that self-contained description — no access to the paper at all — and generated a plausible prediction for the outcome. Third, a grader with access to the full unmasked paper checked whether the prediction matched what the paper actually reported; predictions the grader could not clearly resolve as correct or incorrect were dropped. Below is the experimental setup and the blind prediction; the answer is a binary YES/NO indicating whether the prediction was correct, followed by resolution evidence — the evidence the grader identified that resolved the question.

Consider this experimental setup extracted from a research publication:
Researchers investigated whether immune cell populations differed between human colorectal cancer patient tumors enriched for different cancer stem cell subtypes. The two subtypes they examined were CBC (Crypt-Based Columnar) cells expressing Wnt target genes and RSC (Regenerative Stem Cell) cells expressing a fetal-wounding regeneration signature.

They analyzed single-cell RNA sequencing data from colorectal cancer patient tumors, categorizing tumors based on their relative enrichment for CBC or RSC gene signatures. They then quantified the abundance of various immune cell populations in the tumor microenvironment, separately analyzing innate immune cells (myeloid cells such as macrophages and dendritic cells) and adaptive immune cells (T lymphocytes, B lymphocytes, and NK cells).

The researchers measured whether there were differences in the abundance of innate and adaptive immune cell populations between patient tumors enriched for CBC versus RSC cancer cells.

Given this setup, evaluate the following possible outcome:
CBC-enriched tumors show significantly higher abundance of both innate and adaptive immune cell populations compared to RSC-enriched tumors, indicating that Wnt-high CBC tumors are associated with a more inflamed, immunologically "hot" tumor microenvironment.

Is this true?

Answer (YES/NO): NO